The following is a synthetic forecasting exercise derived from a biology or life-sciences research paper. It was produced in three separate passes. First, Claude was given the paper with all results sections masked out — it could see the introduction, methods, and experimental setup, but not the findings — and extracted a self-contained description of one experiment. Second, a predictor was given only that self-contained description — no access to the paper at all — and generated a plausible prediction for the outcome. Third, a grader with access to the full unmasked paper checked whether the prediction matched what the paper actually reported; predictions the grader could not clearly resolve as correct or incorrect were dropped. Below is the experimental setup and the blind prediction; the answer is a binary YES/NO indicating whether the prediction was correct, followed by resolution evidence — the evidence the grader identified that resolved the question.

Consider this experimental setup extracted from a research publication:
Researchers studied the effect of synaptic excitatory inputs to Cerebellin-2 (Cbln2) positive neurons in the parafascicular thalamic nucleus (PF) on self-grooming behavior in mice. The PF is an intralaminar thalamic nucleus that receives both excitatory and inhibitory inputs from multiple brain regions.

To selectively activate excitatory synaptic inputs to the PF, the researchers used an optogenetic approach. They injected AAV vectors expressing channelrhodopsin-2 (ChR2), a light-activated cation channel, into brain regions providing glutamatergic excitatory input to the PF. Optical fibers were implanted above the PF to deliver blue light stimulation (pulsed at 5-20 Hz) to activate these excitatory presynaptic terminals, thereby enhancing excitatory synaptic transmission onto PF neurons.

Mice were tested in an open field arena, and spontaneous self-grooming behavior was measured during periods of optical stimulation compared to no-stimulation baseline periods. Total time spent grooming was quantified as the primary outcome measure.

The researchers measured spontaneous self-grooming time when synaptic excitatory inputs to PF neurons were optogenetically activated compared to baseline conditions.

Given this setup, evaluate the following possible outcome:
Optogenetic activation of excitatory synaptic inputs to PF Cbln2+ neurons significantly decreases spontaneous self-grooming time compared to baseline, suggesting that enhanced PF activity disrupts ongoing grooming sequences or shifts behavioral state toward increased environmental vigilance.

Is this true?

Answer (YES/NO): YES